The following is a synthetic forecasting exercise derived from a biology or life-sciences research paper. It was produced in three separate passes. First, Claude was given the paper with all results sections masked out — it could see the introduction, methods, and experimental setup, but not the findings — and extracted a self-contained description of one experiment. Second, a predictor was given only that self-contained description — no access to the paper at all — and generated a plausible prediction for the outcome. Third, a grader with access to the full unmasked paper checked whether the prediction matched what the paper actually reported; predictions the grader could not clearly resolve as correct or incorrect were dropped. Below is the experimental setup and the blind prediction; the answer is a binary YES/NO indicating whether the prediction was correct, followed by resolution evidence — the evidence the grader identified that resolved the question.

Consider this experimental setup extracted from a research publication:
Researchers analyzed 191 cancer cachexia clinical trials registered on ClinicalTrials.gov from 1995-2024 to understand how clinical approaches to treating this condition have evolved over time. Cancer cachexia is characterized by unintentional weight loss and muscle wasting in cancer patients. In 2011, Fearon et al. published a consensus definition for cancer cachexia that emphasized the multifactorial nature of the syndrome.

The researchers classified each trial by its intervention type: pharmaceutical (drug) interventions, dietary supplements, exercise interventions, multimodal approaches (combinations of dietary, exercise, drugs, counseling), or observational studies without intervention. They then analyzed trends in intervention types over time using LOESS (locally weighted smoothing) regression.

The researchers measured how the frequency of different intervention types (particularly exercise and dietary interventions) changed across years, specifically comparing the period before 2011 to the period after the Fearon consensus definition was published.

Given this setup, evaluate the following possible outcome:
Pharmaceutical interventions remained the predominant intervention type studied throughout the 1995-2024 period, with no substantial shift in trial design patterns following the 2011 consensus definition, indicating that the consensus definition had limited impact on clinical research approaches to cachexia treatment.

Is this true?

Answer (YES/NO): NO